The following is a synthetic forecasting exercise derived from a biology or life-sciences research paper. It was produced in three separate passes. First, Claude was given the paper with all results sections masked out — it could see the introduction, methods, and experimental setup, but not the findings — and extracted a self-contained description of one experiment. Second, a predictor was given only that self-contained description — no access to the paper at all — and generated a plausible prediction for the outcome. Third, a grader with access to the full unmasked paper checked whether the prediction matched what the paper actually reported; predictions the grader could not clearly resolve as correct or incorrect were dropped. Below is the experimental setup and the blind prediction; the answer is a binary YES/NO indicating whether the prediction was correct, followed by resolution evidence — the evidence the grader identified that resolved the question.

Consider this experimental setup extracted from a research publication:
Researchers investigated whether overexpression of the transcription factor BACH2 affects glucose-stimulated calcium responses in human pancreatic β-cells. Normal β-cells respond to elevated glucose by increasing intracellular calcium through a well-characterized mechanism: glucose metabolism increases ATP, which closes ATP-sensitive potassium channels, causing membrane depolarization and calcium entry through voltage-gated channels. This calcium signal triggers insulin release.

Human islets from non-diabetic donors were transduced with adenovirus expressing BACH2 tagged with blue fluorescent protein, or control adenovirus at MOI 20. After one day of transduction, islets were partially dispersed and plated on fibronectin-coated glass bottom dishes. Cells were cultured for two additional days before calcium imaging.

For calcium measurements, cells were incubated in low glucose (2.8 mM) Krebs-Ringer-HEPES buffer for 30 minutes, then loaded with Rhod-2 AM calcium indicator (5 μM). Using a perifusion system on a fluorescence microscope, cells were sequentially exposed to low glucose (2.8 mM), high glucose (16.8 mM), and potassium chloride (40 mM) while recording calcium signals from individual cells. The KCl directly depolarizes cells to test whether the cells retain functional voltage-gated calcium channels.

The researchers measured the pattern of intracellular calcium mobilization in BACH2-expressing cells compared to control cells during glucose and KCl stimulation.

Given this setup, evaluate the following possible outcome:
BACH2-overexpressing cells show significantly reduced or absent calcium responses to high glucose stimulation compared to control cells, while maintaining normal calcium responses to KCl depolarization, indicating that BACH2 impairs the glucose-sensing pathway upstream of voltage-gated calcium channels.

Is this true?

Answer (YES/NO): YES